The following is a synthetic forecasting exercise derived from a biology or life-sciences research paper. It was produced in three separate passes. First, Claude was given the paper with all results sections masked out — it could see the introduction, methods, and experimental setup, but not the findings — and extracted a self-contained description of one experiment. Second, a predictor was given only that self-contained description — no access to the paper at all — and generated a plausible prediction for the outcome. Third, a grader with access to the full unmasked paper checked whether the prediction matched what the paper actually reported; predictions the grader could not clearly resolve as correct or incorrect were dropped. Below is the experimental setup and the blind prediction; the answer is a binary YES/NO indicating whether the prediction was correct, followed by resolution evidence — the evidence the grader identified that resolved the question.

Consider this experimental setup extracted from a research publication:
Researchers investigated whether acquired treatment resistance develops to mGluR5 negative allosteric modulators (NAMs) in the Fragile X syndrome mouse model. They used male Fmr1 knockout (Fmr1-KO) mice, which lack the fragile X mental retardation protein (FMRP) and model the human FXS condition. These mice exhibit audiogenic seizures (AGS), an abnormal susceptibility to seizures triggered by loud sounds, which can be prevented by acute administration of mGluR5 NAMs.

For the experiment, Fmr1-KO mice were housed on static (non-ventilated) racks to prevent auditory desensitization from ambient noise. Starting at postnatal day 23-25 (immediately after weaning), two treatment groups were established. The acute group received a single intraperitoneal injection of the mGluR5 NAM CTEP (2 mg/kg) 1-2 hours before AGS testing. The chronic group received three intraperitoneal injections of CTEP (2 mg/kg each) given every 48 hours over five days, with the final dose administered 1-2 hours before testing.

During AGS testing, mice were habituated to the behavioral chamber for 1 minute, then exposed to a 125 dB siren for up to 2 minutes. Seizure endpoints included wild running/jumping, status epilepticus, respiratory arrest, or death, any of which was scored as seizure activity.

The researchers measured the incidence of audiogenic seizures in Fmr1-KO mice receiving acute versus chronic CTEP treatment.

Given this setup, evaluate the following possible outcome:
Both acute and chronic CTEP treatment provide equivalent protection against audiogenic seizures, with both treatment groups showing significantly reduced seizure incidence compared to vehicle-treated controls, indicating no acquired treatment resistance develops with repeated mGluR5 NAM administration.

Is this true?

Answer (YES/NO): NO